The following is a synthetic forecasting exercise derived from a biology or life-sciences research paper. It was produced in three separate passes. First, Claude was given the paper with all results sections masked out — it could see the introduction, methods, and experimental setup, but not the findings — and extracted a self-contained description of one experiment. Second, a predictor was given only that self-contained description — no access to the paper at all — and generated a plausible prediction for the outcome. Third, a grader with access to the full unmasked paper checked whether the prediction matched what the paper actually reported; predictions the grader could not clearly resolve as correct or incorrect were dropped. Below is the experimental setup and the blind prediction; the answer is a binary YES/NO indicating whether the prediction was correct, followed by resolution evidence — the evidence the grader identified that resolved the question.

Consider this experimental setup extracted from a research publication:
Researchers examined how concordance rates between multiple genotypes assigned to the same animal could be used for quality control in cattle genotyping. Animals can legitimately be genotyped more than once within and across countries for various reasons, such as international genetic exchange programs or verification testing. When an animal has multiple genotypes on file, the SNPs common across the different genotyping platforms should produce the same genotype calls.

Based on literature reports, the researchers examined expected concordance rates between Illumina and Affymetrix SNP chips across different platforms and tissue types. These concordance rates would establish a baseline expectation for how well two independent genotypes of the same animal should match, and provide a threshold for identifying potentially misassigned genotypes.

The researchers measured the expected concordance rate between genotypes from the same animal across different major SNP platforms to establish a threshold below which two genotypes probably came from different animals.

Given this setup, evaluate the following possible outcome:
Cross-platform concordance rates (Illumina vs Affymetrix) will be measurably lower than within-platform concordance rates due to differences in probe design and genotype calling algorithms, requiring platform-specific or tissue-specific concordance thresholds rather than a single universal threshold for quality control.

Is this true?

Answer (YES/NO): NO